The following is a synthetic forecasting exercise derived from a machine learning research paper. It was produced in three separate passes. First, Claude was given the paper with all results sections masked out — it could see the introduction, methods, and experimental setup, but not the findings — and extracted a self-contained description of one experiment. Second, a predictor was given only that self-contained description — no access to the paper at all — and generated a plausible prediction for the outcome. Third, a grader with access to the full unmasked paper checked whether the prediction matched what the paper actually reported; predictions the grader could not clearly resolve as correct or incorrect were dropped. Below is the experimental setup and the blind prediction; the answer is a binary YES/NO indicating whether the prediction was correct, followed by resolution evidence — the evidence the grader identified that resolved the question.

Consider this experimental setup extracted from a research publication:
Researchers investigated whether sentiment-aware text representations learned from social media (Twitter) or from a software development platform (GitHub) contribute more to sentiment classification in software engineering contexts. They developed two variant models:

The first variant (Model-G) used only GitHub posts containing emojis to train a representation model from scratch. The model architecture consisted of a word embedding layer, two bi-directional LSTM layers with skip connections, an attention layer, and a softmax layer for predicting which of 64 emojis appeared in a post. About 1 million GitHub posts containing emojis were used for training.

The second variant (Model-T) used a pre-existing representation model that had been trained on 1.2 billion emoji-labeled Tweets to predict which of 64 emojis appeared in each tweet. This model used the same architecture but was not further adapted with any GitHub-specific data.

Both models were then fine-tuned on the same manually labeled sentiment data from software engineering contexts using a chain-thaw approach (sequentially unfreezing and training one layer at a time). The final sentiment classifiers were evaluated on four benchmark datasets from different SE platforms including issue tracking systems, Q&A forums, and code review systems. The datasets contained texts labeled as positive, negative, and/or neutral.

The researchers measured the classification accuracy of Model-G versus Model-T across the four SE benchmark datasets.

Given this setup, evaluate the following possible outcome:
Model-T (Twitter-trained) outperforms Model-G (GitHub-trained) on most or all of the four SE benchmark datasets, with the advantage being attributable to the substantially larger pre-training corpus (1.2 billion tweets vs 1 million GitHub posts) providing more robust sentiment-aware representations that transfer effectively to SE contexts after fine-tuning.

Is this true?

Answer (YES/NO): NO